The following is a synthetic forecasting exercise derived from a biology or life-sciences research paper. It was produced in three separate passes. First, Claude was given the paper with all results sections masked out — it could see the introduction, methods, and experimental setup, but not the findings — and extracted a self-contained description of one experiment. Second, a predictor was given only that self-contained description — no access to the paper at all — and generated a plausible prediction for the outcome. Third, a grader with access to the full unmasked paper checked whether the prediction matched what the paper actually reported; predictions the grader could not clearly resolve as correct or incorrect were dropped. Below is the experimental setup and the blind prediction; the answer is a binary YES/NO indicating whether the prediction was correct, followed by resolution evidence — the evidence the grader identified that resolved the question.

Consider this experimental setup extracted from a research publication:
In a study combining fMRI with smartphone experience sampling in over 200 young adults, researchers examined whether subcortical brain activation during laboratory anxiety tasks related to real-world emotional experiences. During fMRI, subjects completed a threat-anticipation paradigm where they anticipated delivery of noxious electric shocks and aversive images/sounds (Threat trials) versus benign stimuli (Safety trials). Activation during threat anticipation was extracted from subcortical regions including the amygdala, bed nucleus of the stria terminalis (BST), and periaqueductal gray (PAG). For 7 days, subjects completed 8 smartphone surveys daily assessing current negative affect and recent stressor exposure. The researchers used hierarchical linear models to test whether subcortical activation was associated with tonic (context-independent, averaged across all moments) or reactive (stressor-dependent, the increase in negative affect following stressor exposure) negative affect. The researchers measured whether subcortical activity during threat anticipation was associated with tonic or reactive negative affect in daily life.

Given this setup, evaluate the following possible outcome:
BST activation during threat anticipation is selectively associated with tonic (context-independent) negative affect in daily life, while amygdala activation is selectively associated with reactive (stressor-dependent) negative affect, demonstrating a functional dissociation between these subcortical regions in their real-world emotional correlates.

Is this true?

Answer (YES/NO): NO